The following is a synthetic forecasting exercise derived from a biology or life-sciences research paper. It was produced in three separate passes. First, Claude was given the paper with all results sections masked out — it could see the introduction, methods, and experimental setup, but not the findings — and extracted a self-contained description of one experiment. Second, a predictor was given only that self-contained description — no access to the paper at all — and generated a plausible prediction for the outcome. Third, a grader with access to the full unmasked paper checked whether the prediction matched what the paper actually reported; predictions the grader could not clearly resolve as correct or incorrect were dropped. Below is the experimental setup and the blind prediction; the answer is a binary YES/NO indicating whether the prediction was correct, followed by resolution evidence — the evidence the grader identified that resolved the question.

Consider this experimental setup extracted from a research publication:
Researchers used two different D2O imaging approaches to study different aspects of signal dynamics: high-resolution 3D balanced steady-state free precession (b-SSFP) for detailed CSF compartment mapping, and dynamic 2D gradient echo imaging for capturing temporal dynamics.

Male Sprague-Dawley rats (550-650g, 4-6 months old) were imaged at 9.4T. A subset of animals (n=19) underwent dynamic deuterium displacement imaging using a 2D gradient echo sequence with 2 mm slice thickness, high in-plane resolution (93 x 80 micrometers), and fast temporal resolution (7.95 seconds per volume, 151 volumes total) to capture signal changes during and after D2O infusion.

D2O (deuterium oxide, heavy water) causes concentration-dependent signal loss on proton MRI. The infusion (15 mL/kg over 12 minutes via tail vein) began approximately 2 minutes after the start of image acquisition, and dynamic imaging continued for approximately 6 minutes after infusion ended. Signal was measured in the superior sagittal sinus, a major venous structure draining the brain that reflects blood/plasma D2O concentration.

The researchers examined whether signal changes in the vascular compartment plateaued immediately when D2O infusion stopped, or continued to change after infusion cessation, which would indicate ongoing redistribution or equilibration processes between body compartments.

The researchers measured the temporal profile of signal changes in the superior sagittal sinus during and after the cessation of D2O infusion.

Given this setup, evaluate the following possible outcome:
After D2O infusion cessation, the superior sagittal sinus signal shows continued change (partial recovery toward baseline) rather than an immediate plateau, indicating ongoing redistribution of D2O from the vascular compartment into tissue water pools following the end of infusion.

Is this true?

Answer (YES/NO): NO